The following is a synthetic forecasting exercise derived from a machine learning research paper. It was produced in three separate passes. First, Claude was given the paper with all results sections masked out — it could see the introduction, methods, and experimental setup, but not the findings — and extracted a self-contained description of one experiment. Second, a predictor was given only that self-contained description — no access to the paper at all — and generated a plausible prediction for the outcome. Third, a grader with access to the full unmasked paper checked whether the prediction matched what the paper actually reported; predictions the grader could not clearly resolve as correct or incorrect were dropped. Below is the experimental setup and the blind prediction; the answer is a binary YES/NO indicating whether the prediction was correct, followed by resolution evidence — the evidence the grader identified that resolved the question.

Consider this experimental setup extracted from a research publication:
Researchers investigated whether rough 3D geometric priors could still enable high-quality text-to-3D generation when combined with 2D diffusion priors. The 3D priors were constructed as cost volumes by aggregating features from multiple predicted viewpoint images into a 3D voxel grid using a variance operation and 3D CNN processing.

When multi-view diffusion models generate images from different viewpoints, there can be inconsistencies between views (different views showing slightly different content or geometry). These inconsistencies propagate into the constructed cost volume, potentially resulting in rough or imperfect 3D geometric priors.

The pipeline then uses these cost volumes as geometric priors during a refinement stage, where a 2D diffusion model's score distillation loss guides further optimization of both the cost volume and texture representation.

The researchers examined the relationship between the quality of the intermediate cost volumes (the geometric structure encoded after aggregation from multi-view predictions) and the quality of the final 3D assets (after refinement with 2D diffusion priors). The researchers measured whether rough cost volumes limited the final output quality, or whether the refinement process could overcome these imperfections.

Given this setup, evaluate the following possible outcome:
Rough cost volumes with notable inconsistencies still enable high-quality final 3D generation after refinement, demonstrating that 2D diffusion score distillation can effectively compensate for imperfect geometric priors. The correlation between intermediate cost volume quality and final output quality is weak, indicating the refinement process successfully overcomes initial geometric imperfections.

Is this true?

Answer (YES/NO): YES